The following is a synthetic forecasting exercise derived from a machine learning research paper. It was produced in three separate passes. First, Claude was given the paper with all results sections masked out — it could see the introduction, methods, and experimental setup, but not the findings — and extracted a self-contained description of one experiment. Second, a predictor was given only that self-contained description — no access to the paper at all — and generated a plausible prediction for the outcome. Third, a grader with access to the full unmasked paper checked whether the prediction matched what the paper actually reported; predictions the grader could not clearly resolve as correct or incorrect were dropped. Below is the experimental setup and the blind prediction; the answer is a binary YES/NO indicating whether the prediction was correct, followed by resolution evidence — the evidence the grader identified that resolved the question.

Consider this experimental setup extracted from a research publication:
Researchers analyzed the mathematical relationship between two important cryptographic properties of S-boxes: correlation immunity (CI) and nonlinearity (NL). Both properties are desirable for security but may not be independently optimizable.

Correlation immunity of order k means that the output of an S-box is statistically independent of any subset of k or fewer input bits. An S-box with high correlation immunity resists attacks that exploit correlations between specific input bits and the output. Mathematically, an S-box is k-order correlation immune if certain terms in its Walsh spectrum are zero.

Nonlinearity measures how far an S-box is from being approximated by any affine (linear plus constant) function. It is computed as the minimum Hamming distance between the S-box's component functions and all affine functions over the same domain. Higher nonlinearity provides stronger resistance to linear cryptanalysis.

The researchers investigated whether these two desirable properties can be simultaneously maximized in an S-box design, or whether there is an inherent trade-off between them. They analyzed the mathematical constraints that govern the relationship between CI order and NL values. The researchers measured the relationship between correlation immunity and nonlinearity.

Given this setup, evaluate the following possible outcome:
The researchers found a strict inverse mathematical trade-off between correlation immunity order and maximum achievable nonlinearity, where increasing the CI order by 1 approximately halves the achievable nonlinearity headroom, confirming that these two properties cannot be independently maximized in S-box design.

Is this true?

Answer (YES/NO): NO